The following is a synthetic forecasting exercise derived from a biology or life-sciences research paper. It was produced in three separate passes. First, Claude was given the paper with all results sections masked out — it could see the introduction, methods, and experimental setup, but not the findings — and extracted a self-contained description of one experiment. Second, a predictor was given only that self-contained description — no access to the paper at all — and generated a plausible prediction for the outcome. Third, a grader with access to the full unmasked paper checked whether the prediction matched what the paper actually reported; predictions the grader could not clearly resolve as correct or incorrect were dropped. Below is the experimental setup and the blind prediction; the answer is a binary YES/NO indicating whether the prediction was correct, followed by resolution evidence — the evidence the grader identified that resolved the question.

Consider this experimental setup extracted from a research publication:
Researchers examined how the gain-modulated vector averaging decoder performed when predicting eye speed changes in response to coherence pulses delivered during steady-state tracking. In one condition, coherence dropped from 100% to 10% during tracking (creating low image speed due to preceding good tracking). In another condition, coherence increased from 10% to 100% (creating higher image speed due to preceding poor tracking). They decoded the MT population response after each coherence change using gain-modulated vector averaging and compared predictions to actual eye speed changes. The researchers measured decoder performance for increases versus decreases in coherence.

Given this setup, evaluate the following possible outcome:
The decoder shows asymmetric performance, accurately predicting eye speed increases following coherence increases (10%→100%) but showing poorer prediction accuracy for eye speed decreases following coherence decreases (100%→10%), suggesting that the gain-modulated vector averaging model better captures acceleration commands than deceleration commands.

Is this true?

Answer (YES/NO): YES